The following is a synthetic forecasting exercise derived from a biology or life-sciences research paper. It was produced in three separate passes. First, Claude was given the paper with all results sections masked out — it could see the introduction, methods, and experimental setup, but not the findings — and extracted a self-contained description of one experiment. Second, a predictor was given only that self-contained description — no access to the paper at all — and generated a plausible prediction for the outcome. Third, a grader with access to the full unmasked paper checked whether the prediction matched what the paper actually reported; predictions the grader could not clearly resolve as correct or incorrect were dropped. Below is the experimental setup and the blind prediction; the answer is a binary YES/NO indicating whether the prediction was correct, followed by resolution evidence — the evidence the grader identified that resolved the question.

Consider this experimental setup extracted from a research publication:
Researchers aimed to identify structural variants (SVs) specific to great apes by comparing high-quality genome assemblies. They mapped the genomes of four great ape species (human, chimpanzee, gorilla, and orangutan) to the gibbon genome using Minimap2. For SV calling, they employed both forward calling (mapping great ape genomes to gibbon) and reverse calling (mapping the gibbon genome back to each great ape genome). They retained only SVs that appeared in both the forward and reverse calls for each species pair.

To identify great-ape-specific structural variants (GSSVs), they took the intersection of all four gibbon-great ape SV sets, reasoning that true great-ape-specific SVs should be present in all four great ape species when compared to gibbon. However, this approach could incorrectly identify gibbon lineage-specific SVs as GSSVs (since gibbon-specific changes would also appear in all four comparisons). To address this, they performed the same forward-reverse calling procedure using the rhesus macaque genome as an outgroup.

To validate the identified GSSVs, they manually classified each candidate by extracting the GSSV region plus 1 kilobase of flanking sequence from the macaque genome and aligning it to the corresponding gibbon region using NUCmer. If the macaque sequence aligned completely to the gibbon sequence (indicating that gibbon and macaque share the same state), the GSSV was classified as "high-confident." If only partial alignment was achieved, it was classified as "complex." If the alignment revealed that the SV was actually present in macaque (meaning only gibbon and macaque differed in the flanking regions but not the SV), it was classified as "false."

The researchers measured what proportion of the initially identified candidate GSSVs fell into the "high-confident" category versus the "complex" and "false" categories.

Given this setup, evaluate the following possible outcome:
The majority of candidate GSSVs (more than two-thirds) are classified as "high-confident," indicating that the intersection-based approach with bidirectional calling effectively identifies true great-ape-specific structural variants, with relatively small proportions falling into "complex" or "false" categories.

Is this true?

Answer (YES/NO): NO